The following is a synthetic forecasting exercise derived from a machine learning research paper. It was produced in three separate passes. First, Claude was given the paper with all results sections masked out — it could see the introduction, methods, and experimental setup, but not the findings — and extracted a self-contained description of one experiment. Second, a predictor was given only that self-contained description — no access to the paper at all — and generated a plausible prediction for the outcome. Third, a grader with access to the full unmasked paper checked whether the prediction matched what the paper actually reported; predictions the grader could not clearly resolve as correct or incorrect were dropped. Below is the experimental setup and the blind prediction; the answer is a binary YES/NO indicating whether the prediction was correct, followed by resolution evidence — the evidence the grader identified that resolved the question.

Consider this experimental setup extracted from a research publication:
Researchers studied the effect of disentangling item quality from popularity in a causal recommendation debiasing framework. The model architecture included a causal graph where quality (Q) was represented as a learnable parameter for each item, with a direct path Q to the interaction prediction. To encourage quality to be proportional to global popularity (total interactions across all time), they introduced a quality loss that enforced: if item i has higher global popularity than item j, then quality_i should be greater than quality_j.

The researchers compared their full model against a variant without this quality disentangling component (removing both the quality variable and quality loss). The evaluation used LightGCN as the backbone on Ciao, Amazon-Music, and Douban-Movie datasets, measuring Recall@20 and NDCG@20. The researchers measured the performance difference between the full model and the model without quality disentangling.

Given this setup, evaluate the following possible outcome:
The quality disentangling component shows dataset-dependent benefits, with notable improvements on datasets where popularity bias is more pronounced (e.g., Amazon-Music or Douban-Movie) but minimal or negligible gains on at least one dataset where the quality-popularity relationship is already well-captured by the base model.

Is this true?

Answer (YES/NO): NO